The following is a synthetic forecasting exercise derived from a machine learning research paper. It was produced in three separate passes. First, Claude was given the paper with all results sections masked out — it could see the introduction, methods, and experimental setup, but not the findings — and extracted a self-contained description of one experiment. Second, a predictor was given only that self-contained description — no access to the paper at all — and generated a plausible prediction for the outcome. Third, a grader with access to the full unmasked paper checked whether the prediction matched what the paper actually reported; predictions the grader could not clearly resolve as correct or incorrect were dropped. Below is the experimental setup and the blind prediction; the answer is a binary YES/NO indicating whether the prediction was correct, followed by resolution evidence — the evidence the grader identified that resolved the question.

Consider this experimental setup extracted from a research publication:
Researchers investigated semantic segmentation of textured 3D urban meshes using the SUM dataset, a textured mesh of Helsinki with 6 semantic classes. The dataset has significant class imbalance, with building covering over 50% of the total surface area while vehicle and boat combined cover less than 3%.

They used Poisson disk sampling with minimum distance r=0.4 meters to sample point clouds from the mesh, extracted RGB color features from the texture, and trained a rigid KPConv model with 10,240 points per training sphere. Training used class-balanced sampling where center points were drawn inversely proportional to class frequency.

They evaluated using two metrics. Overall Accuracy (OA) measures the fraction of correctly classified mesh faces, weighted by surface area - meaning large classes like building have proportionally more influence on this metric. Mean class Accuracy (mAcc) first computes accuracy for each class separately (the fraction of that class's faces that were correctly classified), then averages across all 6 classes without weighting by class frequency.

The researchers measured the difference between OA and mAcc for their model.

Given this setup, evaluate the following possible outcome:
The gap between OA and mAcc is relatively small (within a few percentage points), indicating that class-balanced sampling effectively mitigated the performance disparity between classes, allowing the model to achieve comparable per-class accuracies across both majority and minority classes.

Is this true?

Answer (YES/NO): NO